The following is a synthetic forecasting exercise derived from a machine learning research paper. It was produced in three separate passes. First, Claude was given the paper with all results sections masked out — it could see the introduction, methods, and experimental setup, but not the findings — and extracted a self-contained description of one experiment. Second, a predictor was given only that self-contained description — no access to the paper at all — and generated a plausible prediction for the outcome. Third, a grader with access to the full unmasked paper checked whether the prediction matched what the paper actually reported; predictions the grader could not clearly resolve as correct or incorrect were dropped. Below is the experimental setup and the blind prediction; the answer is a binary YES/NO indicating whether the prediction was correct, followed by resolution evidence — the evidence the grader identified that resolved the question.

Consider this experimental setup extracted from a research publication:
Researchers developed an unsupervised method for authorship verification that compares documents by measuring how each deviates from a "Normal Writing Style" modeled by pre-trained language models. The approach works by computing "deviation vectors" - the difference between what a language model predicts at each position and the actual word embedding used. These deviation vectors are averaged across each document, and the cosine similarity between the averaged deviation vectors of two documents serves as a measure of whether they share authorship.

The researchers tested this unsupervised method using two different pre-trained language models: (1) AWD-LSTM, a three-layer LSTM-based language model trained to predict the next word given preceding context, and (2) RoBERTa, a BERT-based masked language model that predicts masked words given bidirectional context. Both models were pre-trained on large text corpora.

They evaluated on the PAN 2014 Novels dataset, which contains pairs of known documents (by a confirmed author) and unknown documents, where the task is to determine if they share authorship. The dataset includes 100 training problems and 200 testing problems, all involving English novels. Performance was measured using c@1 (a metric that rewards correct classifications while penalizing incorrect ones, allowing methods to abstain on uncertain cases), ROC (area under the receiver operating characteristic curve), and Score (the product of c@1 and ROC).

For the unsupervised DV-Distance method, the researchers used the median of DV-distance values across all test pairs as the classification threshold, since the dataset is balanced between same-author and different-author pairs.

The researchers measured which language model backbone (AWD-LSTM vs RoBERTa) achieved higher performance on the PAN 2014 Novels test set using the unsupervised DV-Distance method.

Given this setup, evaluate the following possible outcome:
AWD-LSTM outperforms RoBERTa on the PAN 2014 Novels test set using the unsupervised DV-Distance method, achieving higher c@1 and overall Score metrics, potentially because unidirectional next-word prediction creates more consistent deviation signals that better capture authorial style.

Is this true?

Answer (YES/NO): YES